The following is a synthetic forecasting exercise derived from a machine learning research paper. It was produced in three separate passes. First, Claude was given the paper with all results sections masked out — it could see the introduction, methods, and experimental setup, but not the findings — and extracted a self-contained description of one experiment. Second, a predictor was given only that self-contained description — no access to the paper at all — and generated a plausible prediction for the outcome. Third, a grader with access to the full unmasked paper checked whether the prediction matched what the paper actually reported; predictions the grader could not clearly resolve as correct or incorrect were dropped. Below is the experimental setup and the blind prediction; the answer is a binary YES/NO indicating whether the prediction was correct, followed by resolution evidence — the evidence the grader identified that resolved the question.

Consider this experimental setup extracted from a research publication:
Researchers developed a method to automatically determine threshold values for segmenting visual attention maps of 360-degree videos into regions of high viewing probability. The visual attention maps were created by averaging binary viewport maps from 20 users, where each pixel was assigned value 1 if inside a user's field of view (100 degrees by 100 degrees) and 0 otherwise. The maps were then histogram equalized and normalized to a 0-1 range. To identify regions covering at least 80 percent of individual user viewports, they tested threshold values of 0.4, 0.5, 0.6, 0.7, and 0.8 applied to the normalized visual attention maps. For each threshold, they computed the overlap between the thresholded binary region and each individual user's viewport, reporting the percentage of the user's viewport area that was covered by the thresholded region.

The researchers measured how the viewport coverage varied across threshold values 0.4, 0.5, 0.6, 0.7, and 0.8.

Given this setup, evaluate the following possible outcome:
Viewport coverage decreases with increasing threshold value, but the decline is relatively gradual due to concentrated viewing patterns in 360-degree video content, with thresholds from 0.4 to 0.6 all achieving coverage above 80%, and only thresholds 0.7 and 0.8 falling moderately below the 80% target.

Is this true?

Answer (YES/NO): NO